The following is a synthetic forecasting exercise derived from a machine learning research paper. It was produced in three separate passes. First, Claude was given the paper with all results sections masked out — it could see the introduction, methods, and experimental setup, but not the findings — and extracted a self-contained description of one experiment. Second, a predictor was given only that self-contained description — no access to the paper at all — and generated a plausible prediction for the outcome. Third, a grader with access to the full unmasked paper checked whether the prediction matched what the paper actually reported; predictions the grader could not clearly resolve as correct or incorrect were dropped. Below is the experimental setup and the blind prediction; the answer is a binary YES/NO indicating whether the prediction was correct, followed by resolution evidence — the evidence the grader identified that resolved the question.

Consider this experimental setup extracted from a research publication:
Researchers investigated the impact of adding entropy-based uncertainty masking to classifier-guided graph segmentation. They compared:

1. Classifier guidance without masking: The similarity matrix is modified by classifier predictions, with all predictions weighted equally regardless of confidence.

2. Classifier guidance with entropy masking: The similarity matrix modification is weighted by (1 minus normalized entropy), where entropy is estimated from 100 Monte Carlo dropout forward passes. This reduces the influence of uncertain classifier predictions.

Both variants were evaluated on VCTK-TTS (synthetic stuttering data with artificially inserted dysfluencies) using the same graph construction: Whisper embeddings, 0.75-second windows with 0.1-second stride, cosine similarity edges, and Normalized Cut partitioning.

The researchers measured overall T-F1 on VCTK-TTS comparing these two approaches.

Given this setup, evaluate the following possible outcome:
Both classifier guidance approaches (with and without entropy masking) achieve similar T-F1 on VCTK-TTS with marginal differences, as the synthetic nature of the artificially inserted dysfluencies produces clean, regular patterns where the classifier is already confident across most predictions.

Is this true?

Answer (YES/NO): NO